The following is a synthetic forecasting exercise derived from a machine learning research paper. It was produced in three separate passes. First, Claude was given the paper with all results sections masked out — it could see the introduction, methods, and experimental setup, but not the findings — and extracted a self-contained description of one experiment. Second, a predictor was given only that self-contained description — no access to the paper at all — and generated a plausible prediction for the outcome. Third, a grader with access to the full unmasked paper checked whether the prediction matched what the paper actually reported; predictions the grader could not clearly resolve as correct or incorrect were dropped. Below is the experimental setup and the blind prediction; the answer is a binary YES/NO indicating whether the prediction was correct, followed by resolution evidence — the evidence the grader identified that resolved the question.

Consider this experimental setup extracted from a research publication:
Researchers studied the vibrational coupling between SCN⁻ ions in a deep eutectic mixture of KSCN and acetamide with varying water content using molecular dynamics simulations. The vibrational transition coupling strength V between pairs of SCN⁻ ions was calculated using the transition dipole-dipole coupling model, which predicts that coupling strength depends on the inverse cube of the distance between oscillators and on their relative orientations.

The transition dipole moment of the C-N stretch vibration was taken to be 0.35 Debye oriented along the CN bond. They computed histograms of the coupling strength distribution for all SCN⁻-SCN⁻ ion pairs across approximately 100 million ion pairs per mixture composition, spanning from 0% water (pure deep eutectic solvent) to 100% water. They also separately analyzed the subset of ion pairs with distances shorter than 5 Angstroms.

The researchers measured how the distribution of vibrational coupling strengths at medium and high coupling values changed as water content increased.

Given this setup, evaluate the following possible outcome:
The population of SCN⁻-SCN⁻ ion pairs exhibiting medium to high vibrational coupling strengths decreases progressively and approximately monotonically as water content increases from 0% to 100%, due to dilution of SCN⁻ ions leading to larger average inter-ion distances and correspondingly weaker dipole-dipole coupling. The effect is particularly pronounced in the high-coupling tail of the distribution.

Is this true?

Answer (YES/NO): NO